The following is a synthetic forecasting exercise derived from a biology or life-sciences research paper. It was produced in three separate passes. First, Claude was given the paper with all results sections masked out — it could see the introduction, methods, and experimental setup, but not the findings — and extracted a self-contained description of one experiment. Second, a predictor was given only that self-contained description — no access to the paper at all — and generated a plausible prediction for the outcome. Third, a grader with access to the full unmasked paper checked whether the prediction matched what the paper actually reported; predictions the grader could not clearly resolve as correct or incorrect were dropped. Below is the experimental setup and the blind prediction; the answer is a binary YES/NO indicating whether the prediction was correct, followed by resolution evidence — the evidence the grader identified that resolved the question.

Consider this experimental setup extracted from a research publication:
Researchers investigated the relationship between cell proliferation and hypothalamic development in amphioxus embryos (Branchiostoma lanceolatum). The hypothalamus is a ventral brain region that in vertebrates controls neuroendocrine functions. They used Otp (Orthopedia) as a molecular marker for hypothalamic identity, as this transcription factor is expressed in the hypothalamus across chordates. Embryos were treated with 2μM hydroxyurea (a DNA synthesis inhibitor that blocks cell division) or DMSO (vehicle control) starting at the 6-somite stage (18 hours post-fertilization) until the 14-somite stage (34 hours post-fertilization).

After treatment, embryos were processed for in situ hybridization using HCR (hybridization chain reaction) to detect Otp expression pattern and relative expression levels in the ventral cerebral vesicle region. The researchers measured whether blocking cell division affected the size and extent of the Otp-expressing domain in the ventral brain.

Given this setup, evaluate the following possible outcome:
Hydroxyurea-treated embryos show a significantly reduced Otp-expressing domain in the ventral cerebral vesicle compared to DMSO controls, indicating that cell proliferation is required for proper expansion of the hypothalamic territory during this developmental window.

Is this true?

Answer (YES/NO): NO